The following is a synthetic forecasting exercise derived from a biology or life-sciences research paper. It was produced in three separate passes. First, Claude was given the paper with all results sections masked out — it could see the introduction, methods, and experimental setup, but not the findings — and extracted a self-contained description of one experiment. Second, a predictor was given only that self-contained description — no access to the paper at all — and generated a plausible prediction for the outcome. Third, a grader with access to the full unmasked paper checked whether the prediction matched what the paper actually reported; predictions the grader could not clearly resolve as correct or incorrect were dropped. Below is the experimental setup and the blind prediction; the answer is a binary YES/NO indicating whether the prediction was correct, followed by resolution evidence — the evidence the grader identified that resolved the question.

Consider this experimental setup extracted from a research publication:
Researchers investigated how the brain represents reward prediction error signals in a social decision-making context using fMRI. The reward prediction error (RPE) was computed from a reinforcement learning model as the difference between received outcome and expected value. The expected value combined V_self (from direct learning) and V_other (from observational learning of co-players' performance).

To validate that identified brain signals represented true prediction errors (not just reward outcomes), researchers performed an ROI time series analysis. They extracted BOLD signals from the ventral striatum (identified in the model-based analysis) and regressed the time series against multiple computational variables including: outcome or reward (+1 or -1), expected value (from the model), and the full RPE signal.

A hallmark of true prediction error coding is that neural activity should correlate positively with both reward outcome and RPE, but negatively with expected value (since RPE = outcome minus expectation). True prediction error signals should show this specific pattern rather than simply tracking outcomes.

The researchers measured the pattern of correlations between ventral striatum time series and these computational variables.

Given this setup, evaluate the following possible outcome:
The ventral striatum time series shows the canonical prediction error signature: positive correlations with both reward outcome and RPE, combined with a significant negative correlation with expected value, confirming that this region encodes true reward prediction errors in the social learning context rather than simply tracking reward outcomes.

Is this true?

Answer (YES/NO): YES